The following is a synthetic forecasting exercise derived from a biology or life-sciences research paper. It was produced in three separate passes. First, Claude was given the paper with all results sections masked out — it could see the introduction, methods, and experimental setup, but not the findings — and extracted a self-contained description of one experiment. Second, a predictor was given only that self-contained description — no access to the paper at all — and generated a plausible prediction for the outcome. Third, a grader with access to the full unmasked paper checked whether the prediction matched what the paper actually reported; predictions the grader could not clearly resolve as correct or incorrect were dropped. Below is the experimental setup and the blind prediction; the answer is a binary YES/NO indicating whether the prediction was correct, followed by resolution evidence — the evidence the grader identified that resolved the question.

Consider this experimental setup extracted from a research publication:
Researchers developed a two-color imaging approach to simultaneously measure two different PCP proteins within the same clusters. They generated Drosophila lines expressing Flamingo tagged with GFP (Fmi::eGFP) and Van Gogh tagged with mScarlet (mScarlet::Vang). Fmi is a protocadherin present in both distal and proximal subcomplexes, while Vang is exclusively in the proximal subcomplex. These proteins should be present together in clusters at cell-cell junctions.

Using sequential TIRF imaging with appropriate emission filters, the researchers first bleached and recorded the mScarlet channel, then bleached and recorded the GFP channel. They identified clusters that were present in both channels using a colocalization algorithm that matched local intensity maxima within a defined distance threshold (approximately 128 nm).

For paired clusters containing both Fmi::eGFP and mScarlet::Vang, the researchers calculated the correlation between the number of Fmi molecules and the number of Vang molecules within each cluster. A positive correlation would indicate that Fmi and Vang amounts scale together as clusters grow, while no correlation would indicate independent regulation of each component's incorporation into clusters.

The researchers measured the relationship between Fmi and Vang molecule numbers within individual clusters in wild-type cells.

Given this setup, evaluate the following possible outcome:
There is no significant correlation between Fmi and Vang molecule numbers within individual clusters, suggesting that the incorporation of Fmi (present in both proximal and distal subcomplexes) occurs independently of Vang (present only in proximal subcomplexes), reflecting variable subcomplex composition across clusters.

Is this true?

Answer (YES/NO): NO